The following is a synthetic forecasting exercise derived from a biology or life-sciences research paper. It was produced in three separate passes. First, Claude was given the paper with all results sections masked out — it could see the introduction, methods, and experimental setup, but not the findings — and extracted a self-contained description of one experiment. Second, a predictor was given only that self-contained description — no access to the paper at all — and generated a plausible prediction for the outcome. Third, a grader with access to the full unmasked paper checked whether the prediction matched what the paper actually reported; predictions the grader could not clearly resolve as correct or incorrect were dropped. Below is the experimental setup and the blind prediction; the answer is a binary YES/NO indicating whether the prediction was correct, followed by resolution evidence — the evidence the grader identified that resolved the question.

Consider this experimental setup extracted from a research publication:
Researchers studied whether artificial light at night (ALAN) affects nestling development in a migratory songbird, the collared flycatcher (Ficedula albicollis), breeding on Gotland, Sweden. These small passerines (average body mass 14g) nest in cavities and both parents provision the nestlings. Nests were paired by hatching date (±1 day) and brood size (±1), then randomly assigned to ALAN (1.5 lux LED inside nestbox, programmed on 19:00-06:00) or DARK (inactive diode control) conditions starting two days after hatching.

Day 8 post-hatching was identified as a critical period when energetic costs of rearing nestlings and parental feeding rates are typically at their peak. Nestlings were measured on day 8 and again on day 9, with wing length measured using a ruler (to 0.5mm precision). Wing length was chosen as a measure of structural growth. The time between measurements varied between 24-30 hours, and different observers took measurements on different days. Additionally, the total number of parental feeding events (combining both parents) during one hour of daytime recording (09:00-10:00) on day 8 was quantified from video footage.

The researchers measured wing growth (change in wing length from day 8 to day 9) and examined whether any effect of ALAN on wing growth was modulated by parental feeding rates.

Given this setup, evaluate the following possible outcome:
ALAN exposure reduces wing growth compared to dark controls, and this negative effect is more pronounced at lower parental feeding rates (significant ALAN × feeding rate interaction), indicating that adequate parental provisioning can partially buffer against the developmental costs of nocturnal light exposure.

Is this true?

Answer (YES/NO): NO